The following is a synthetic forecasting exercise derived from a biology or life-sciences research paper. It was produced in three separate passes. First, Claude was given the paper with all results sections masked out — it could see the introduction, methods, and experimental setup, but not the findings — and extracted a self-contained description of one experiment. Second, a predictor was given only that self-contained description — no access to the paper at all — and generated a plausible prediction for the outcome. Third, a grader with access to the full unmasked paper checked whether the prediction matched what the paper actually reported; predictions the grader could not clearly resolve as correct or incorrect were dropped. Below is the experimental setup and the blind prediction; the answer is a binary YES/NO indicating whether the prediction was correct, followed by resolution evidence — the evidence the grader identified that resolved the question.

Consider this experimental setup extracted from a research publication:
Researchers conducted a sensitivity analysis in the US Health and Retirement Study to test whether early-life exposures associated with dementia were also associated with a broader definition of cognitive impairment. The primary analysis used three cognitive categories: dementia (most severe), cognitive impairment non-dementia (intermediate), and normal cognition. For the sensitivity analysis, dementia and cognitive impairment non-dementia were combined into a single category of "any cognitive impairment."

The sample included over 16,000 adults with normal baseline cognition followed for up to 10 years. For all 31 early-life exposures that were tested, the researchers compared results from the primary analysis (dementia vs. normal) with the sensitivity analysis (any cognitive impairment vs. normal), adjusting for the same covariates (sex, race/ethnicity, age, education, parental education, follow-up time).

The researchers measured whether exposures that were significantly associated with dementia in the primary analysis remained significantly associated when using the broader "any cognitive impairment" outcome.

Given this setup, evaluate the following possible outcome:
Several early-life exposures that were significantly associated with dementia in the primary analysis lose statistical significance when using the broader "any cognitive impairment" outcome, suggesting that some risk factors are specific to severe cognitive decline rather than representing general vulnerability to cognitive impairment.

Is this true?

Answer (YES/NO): NO